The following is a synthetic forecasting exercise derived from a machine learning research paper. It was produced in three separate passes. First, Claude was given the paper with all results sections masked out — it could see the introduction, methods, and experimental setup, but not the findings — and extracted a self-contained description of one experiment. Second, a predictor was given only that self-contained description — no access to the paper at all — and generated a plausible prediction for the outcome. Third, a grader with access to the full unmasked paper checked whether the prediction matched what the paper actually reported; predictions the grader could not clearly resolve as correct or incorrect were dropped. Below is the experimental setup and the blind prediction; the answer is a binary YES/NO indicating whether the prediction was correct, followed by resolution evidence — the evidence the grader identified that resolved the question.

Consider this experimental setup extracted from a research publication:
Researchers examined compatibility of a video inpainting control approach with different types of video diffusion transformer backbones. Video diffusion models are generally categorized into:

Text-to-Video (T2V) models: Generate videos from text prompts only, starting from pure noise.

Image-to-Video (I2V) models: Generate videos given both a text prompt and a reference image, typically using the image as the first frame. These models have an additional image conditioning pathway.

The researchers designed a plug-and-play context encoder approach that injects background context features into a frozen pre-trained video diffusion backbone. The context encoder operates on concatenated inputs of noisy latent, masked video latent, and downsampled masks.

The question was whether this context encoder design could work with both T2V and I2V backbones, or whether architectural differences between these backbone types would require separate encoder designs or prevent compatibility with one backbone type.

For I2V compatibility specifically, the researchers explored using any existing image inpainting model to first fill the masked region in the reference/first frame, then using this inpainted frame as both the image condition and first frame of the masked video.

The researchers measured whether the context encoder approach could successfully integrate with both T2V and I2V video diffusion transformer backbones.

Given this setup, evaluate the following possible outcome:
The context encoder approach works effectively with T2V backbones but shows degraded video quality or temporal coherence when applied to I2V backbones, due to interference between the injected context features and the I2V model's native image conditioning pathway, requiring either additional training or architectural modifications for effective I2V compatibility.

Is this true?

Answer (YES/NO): NO